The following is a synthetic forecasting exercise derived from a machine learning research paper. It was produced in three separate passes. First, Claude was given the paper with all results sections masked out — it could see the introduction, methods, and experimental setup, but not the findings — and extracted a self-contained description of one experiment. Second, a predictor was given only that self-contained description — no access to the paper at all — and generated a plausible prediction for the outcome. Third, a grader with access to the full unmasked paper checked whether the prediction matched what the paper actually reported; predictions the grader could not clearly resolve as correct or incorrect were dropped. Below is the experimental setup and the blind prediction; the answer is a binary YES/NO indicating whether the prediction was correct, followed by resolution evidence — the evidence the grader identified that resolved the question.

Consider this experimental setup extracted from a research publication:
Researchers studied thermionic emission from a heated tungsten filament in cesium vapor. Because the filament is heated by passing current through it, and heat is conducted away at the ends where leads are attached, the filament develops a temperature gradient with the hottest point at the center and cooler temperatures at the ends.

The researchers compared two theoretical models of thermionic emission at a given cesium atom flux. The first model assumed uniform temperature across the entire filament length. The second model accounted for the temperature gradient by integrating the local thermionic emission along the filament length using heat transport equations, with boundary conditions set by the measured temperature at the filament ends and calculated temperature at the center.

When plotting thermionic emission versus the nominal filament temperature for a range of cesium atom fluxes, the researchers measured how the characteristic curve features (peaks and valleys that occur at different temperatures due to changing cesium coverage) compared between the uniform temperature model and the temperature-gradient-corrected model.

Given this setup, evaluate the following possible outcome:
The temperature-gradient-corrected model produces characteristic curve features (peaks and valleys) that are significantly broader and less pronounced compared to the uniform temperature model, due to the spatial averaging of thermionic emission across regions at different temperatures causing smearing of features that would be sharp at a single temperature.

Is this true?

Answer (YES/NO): YES